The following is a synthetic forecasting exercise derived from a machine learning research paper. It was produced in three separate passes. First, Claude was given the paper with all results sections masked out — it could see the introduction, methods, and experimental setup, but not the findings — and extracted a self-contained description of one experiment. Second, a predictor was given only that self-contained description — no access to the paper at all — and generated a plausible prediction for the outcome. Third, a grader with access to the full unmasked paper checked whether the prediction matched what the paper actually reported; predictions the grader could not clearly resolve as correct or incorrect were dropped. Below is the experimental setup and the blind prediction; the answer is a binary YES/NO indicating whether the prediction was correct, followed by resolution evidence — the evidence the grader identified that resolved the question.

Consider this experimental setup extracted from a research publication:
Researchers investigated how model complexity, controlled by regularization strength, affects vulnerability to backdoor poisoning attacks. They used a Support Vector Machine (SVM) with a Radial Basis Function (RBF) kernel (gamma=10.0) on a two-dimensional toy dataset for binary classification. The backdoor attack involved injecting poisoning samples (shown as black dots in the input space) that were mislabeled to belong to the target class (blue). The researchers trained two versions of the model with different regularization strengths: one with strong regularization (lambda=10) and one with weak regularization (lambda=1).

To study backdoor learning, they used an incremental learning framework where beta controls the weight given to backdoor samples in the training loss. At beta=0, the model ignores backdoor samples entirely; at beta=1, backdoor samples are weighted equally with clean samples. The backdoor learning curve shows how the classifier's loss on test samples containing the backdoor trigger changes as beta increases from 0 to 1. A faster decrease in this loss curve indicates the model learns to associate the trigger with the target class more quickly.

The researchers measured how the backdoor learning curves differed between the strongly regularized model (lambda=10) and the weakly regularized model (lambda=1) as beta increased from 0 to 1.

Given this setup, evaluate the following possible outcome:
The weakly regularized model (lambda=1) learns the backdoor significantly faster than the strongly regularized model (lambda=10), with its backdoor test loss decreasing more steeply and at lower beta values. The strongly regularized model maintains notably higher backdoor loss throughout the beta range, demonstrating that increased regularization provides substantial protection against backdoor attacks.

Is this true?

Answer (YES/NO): YES